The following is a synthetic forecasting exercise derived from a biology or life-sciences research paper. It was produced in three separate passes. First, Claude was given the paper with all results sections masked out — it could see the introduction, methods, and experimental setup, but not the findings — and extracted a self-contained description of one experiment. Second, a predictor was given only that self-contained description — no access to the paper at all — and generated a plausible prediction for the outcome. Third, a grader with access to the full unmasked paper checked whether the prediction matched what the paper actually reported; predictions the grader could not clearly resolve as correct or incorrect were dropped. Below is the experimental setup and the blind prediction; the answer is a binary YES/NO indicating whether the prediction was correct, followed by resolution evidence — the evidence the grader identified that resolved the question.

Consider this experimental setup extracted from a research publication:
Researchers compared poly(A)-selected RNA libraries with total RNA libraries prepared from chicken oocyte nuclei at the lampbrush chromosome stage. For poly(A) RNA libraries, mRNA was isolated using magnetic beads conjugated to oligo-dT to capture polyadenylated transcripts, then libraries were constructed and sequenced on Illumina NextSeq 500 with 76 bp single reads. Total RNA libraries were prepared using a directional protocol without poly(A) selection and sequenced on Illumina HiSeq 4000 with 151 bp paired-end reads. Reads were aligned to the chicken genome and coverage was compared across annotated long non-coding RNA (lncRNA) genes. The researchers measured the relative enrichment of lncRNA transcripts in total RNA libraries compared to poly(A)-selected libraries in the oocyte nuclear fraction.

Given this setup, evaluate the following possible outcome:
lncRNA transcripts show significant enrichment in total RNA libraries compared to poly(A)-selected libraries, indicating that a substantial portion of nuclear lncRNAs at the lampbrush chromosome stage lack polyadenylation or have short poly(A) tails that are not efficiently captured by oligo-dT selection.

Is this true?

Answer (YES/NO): NO